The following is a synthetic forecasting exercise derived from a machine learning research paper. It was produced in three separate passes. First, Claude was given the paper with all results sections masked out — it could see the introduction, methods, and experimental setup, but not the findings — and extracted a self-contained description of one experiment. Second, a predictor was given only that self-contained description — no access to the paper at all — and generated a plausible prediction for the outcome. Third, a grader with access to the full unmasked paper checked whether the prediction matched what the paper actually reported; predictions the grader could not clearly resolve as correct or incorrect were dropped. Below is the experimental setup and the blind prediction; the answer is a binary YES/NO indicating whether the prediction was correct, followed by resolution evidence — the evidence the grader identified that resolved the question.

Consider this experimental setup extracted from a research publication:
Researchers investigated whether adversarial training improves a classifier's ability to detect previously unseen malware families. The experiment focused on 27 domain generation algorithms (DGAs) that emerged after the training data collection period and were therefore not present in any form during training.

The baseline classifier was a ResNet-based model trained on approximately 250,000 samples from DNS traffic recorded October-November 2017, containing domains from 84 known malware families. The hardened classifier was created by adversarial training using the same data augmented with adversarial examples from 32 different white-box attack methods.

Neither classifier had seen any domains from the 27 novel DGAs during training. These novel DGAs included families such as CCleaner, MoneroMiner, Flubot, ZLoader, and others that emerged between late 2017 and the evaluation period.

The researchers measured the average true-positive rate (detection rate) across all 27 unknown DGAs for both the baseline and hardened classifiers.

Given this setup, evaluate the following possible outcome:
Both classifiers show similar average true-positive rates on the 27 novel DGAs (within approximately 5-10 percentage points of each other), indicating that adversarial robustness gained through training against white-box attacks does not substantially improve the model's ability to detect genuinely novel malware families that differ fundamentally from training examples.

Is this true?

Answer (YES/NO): YES